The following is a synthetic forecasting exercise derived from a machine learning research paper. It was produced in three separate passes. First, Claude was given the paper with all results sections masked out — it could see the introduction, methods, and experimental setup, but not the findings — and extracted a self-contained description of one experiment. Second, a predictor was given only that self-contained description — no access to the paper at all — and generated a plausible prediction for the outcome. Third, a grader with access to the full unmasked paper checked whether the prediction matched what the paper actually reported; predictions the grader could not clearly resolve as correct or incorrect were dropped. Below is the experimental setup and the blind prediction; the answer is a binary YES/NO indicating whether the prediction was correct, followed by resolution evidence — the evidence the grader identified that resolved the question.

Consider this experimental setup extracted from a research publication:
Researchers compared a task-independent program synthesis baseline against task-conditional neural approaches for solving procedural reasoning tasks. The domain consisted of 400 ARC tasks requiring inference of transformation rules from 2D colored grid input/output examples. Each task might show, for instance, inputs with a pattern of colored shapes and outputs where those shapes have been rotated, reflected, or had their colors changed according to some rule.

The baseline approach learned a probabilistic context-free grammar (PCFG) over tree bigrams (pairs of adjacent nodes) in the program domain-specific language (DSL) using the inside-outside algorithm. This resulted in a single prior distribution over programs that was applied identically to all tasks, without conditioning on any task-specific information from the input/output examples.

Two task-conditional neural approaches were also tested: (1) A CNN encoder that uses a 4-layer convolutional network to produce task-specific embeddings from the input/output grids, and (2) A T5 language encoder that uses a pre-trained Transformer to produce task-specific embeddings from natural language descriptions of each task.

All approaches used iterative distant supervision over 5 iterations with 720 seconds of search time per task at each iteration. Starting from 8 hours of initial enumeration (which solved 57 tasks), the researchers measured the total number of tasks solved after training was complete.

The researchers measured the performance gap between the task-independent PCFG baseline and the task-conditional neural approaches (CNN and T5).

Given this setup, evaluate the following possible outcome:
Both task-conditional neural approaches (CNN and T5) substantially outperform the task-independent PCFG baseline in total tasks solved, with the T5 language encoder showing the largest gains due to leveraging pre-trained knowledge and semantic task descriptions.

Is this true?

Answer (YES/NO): NO